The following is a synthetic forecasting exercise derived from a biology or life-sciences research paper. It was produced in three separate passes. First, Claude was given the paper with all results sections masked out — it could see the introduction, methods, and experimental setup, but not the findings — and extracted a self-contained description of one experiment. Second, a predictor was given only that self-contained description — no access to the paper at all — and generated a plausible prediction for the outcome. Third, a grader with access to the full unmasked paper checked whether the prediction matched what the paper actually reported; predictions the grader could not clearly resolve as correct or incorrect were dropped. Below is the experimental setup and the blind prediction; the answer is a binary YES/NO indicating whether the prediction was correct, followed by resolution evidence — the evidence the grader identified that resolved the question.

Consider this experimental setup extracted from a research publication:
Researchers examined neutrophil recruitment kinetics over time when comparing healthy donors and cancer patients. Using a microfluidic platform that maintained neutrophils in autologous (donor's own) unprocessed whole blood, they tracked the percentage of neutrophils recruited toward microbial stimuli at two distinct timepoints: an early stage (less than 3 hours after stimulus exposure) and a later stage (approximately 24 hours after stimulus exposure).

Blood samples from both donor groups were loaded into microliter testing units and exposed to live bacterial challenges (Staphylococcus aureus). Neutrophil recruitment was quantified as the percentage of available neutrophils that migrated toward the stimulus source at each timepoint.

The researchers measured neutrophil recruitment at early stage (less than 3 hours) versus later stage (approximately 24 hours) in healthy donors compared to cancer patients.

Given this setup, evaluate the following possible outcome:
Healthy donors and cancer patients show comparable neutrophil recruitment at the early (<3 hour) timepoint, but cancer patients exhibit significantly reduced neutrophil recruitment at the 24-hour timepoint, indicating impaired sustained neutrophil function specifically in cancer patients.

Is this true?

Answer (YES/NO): NO